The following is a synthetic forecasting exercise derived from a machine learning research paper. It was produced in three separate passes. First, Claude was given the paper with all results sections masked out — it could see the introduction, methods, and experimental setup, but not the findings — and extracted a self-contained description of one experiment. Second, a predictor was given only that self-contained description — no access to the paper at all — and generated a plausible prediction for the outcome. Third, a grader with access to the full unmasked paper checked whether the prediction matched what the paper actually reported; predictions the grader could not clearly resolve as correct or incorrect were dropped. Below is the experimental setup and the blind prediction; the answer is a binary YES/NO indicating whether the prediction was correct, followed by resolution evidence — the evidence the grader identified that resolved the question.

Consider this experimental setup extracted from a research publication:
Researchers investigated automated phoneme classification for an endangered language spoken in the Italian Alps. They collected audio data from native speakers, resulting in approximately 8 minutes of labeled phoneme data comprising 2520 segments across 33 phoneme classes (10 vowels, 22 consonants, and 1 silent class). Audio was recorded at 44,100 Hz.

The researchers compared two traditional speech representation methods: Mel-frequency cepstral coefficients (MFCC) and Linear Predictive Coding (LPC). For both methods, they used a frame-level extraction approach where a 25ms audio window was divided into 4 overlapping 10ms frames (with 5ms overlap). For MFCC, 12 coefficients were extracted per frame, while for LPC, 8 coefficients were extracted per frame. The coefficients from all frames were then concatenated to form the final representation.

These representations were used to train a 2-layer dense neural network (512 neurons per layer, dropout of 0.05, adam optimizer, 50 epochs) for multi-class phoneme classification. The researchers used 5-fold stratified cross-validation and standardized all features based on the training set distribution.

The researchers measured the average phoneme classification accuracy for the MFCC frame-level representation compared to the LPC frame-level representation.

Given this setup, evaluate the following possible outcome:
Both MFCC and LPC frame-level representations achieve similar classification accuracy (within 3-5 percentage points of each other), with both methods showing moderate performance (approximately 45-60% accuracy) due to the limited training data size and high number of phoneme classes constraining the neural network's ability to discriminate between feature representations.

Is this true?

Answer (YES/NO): NO